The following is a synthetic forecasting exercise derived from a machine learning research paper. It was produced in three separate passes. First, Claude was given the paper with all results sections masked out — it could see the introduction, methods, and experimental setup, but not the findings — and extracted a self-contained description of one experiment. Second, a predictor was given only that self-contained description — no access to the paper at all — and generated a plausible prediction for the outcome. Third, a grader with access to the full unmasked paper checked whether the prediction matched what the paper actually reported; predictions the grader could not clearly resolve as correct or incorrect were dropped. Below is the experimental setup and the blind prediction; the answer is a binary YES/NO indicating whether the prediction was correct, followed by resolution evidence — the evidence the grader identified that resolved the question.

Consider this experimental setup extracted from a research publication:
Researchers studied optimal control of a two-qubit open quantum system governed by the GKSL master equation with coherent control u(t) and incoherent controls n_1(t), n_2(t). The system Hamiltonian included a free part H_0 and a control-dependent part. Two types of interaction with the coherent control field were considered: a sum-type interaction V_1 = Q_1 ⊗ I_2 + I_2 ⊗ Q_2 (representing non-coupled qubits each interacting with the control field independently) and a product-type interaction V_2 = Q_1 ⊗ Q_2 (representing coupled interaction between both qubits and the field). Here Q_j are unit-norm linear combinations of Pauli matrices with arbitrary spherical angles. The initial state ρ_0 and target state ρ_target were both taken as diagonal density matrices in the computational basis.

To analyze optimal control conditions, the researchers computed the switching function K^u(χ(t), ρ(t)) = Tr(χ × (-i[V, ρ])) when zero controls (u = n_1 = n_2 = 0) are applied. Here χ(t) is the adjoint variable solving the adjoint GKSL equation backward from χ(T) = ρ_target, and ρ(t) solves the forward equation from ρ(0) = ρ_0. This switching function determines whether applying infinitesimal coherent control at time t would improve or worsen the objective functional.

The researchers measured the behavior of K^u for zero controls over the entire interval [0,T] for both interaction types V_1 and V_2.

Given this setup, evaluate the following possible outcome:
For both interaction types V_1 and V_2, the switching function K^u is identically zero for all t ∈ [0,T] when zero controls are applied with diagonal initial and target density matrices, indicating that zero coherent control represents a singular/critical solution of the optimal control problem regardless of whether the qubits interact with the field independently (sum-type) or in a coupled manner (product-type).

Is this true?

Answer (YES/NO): YES